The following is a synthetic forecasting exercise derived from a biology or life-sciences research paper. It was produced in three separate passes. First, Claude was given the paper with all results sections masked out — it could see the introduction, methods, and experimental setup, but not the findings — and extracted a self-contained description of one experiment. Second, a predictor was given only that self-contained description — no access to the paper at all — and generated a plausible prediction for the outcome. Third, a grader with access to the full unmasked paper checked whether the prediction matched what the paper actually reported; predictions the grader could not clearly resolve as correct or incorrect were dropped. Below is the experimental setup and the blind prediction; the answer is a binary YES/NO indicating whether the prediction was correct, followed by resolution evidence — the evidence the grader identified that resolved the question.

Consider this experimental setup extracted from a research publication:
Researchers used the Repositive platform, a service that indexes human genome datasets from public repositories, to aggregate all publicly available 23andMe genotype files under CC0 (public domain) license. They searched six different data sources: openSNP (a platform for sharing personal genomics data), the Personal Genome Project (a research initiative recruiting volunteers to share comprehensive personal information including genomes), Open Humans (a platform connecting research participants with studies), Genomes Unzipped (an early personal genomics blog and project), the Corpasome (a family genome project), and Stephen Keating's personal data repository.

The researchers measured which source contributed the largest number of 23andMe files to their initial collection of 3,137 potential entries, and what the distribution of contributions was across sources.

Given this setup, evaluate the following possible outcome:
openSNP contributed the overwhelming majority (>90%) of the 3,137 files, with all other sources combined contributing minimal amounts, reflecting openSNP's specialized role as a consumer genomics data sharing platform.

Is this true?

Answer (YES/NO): NO